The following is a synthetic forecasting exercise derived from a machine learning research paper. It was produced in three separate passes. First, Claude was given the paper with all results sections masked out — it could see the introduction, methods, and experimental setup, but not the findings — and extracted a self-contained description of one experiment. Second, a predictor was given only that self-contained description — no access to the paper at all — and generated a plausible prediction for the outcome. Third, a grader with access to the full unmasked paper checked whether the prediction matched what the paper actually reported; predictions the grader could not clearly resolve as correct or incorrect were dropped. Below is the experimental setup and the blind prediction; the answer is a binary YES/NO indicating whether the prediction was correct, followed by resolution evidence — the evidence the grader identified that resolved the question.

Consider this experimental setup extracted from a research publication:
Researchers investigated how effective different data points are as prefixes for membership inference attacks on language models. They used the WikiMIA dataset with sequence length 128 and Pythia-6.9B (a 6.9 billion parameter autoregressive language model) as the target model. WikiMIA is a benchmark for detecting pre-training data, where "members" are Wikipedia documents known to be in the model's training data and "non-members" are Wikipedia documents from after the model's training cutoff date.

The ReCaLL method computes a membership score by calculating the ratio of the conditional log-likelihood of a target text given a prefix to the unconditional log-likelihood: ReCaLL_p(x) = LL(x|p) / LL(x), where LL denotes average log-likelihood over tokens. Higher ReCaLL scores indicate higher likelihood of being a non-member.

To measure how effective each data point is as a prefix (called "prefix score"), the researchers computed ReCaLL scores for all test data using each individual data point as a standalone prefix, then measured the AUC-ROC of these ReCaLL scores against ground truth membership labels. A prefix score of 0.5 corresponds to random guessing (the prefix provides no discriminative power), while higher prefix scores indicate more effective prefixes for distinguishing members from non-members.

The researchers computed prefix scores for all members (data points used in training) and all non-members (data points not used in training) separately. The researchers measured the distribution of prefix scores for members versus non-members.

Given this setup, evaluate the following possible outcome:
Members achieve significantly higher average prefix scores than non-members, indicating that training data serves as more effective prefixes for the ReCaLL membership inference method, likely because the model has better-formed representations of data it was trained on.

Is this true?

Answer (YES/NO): NO